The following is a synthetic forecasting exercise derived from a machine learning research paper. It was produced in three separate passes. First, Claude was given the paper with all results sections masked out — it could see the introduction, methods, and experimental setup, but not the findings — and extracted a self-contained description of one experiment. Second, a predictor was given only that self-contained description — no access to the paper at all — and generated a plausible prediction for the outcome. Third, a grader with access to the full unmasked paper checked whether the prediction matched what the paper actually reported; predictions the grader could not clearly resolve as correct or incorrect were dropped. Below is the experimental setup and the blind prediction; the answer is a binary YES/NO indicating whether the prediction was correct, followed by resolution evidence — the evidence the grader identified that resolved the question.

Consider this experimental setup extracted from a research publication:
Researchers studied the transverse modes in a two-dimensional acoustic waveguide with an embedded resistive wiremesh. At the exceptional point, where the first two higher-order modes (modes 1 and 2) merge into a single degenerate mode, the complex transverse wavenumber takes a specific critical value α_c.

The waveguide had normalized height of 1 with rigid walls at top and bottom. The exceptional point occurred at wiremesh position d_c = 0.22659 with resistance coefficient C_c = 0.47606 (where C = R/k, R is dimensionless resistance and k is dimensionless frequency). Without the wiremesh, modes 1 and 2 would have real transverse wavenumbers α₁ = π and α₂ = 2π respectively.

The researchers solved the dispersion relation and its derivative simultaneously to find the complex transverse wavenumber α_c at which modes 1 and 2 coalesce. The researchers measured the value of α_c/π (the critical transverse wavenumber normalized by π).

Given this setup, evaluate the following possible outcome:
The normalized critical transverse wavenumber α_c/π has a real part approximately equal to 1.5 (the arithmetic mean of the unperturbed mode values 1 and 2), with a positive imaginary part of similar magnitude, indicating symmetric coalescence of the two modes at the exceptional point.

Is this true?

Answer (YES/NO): NO